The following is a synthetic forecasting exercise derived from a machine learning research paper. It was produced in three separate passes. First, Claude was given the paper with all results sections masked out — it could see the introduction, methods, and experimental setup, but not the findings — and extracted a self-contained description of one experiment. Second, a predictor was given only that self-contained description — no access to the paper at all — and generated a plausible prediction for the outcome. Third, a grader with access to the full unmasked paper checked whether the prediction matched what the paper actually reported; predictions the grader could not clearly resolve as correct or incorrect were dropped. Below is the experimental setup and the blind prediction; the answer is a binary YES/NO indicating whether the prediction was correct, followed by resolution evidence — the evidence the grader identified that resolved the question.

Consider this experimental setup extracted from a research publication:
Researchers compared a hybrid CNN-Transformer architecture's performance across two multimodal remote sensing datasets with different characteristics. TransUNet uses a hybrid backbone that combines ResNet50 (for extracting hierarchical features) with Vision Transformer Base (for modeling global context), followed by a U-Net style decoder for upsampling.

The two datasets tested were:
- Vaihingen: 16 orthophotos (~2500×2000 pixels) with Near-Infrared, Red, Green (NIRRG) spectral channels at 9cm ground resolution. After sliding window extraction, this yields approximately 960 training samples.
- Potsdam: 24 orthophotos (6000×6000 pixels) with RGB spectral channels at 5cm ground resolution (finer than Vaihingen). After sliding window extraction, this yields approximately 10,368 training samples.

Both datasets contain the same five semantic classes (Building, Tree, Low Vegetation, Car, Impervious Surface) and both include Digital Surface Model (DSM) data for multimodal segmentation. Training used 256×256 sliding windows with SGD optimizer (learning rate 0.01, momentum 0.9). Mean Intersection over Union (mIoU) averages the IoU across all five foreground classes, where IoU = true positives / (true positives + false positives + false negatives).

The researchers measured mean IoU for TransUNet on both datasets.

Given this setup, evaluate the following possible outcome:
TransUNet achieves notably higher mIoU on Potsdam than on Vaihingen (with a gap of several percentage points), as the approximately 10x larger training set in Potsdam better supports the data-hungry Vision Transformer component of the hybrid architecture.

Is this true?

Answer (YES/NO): YES